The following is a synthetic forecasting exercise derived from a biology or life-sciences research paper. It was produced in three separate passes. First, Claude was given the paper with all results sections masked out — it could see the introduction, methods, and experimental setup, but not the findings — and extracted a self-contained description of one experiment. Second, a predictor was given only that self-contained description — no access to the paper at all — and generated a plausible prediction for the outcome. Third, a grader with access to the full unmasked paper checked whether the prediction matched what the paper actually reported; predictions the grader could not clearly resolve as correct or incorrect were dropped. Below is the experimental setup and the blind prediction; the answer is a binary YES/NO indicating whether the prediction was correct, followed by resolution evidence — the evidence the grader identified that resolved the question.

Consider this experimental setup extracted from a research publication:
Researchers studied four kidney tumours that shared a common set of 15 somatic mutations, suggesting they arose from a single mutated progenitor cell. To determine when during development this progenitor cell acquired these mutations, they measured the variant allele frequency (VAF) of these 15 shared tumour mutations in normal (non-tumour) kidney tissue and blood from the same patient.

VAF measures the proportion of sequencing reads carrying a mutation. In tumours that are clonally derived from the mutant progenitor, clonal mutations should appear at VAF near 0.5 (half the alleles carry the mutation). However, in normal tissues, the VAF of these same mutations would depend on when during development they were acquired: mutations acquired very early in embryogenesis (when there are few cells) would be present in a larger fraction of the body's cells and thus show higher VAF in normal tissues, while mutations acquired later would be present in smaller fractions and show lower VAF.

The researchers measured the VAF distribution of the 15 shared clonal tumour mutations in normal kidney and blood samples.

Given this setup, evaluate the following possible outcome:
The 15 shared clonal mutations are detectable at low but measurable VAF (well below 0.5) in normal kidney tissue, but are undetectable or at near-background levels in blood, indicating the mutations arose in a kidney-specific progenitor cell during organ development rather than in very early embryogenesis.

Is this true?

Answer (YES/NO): NO